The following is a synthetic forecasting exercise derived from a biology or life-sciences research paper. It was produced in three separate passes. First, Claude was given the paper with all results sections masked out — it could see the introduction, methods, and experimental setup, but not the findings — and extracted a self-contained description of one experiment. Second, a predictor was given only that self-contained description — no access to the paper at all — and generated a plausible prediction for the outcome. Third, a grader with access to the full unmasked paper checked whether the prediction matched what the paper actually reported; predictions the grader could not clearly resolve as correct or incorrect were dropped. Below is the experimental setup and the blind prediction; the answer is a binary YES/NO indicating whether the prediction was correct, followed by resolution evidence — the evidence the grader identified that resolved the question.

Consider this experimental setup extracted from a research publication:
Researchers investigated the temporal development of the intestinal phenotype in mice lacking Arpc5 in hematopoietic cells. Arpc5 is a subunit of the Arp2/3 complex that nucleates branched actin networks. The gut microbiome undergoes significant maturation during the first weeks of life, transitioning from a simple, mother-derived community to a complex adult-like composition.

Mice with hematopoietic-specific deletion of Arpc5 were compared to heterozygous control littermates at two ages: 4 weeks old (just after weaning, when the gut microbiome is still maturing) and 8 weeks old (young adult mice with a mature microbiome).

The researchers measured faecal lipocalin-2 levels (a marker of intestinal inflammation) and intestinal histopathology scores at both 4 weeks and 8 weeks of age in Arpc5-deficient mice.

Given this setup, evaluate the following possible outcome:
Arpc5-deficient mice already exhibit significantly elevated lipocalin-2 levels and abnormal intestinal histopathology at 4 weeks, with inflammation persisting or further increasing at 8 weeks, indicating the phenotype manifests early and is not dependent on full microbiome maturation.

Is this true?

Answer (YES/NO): NO